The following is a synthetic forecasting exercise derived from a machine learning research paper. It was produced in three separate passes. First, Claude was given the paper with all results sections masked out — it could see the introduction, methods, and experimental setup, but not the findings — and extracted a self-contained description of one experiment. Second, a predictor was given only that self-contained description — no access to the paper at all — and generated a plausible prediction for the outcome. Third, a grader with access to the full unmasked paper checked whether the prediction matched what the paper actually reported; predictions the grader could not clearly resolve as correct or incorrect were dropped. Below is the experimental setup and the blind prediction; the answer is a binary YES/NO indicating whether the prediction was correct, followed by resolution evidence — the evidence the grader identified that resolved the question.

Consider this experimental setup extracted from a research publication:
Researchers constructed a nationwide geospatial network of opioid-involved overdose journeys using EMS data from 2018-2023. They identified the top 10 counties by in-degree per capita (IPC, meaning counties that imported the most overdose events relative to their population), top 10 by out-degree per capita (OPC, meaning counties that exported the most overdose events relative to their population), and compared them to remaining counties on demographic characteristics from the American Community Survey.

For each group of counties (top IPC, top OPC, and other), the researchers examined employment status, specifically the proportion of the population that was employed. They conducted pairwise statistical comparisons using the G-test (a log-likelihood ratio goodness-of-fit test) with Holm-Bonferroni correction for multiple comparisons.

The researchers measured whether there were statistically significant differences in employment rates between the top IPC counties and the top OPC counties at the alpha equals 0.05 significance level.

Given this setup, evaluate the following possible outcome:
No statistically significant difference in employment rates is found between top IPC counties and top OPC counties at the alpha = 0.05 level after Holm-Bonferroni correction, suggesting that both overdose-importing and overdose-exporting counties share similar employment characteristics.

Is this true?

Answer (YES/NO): NO